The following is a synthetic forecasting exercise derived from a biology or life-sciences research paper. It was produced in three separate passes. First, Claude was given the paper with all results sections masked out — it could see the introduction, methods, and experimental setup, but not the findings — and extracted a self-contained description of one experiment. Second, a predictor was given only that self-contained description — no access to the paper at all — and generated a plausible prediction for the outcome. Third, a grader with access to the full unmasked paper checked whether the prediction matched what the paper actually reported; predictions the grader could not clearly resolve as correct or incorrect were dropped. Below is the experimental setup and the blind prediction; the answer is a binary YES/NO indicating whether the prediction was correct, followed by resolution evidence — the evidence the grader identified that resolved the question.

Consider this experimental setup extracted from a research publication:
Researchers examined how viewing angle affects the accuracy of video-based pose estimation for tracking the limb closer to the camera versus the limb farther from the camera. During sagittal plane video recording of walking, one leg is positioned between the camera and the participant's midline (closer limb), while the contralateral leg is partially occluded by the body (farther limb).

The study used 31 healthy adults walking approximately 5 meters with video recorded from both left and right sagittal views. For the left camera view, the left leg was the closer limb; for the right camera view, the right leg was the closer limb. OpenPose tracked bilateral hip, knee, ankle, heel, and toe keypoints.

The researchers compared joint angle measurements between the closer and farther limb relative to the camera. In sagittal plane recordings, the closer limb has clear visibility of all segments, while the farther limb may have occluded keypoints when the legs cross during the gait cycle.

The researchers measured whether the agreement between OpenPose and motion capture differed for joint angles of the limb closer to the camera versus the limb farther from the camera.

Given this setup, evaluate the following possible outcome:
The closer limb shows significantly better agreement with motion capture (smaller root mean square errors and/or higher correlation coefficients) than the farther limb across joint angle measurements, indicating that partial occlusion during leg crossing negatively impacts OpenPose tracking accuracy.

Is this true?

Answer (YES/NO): NO